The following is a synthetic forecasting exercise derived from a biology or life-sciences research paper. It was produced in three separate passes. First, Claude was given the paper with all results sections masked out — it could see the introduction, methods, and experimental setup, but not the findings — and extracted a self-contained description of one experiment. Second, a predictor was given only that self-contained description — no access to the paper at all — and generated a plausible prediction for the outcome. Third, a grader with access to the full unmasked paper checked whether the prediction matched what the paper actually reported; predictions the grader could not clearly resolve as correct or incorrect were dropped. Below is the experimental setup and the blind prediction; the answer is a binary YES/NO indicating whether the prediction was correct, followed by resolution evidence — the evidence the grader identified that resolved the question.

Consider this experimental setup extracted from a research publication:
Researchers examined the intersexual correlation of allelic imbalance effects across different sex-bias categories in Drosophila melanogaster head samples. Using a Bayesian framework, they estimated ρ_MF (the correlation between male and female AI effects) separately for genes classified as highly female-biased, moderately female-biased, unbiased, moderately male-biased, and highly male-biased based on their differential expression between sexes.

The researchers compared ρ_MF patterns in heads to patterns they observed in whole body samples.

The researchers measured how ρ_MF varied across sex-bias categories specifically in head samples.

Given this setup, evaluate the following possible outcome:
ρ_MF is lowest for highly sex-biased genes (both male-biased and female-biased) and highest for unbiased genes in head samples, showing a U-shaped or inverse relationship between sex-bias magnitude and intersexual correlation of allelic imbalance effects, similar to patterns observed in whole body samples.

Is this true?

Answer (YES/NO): NO